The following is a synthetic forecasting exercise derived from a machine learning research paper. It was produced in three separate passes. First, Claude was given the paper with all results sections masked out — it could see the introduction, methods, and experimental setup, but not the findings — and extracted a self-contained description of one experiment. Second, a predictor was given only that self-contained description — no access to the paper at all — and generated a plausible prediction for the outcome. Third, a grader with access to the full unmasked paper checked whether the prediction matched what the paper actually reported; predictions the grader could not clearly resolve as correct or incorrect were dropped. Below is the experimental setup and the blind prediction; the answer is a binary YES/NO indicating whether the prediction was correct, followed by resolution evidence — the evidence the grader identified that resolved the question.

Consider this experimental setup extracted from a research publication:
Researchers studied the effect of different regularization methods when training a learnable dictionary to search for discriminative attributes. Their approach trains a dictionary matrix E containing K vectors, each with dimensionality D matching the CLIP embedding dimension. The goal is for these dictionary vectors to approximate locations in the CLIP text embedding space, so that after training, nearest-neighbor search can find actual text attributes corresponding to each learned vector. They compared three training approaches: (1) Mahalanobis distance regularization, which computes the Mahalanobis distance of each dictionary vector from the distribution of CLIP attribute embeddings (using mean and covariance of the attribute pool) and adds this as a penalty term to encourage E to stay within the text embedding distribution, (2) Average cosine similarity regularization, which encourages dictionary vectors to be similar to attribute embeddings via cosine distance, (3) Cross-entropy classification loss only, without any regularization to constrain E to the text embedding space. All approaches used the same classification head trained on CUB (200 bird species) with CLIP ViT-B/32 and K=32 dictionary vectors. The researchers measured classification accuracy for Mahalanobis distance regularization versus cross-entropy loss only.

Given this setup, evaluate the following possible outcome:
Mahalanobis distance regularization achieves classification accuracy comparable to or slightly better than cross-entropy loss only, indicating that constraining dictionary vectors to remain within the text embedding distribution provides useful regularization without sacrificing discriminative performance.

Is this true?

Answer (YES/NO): NO